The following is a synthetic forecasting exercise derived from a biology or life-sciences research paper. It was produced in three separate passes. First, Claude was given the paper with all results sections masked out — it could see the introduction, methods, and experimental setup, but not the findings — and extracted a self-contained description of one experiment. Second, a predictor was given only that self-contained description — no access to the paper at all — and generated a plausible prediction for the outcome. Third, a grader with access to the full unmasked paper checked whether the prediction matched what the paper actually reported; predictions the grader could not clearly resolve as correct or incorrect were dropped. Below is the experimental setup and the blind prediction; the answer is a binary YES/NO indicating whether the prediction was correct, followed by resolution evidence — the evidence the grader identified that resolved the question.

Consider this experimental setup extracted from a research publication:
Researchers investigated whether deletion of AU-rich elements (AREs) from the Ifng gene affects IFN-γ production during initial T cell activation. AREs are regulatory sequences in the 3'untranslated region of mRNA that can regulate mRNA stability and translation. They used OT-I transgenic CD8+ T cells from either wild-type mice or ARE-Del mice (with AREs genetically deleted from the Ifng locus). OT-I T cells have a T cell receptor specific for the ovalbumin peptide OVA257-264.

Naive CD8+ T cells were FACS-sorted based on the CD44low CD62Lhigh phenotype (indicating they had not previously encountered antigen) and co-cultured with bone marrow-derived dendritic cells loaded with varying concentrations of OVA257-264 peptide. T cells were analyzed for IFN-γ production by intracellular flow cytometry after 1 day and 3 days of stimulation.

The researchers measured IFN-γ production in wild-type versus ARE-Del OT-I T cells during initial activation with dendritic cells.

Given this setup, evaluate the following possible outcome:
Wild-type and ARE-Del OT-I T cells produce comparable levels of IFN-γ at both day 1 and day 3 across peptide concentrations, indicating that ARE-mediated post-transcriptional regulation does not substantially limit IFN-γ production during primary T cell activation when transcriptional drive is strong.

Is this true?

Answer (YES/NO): NO